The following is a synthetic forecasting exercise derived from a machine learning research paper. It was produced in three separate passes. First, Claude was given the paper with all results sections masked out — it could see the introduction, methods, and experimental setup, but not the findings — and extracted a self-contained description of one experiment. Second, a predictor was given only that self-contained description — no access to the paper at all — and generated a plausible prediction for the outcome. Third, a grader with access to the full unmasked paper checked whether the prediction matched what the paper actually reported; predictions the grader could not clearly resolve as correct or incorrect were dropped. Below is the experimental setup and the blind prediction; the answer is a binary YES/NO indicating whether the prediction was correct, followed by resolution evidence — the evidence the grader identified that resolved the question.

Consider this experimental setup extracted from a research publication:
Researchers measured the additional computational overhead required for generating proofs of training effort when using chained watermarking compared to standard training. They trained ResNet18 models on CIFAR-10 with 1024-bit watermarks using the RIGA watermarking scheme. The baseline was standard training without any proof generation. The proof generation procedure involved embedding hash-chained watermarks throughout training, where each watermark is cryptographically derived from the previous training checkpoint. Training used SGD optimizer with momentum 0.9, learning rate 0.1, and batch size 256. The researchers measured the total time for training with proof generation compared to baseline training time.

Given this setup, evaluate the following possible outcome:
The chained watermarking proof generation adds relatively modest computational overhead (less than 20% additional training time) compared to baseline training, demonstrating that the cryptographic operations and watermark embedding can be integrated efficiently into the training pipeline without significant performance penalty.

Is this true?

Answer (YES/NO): YES